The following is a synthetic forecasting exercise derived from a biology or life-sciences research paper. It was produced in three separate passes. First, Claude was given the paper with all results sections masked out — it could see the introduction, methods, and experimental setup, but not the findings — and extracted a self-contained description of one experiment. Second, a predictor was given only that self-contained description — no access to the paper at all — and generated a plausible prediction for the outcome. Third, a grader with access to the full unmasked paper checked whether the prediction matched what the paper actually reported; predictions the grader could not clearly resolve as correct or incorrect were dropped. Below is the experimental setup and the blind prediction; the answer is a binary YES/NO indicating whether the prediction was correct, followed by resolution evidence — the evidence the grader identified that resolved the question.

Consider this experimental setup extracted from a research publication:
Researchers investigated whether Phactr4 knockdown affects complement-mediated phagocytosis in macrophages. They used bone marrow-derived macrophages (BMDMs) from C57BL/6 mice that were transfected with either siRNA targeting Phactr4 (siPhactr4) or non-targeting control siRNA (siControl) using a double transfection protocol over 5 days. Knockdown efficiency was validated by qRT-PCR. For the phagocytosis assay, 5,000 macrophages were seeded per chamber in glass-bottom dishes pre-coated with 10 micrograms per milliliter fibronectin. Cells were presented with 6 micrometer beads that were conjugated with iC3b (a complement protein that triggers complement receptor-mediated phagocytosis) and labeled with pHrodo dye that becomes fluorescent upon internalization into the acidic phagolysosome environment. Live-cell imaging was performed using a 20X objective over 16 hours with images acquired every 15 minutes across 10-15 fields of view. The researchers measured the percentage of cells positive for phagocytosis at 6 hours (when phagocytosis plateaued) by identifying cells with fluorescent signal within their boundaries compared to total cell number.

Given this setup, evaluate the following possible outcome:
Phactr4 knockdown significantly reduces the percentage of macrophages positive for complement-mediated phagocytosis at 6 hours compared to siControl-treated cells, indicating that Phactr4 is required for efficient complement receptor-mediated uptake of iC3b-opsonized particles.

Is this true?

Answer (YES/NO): YES